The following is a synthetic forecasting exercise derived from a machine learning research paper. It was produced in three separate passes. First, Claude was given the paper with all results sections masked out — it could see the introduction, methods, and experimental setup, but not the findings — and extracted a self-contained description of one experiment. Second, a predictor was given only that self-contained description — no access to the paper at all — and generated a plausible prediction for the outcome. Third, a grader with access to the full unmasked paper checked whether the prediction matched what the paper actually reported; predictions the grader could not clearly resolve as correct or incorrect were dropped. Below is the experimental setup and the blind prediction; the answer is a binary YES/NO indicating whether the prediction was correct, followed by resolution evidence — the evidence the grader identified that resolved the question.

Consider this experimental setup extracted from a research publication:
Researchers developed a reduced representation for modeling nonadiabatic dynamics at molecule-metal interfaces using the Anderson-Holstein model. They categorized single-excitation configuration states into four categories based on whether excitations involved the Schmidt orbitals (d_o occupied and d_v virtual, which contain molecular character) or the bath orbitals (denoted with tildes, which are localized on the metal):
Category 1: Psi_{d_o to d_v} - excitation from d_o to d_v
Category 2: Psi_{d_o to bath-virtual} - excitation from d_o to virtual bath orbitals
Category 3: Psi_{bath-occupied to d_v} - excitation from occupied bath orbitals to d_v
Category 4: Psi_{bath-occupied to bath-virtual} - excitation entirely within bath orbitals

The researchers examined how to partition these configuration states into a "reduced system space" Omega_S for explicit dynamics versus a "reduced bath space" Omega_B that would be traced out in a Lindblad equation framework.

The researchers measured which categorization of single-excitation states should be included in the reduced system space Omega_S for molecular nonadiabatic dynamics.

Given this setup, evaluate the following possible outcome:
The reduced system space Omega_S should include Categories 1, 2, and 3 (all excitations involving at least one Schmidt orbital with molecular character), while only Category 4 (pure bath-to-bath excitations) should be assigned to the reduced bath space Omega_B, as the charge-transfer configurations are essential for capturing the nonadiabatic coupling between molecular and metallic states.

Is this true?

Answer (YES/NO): YES